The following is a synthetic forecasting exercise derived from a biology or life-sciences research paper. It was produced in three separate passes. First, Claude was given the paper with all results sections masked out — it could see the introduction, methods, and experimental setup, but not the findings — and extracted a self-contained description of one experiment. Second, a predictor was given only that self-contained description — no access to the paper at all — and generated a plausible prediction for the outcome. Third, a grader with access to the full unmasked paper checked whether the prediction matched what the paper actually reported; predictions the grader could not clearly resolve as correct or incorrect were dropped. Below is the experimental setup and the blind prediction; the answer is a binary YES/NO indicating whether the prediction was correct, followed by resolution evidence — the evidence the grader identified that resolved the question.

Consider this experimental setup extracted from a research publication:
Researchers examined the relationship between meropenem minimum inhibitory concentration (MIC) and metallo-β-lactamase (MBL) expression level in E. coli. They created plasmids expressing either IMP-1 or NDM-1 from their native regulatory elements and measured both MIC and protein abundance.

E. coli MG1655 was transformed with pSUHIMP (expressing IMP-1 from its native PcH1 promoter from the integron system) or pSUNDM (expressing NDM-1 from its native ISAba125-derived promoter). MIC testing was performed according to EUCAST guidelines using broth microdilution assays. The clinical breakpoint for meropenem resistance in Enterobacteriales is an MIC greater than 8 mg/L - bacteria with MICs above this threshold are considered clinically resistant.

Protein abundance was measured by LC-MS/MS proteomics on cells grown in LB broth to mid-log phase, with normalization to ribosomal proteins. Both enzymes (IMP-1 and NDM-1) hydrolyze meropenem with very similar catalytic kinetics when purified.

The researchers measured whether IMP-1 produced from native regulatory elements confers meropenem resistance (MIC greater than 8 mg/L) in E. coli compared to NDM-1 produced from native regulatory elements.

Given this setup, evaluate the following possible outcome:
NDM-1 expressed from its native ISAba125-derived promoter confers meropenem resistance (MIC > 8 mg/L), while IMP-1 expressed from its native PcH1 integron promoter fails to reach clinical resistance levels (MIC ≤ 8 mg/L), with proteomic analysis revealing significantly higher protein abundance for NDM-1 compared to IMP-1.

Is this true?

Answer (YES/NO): YES